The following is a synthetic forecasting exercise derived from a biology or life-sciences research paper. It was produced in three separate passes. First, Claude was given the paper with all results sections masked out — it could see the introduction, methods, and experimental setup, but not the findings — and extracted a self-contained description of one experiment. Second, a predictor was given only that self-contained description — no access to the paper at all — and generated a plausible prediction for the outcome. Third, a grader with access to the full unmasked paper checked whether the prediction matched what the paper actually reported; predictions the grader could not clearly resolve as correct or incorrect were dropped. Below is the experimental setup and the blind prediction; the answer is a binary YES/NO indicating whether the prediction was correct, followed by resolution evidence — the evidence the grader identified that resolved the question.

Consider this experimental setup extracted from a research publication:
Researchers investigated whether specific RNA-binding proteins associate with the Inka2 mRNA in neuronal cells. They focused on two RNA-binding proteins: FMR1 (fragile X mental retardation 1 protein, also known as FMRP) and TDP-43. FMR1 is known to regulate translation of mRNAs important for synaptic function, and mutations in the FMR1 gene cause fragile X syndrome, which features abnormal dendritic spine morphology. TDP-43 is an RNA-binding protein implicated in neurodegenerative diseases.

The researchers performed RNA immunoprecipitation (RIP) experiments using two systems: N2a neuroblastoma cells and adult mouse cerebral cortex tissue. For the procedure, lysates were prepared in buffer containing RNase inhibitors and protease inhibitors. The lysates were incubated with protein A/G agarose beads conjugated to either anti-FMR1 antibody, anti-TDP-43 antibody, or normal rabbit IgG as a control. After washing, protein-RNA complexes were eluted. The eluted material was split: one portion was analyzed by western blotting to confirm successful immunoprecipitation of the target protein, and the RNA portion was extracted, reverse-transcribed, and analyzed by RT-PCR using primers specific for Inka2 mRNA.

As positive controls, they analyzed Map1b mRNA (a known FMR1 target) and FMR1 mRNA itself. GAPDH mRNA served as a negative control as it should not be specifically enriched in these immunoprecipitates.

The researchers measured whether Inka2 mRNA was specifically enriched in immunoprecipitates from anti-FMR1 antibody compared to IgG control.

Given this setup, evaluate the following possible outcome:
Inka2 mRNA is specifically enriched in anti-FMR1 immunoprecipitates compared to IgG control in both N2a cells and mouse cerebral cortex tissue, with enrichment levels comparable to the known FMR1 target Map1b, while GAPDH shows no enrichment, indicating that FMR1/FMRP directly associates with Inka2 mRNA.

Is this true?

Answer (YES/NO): YES